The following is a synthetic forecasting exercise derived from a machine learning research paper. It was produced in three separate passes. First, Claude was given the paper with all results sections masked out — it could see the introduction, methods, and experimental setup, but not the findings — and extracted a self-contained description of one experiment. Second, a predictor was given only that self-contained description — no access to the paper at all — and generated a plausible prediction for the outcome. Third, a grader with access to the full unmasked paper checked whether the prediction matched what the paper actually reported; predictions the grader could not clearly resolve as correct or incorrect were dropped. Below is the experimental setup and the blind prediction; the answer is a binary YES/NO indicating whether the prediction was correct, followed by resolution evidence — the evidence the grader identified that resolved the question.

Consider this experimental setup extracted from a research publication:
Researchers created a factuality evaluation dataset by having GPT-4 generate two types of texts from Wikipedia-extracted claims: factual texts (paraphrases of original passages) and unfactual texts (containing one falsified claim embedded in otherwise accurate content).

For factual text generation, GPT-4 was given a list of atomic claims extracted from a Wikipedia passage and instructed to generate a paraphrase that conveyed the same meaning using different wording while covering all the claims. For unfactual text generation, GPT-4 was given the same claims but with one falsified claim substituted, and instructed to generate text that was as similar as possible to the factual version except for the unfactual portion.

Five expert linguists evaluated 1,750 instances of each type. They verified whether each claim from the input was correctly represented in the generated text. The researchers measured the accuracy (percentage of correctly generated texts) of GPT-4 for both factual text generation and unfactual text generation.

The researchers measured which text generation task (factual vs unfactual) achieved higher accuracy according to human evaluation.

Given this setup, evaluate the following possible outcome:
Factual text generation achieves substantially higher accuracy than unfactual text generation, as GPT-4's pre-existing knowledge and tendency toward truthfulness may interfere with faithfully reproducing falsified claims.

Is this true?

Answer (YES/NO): NO